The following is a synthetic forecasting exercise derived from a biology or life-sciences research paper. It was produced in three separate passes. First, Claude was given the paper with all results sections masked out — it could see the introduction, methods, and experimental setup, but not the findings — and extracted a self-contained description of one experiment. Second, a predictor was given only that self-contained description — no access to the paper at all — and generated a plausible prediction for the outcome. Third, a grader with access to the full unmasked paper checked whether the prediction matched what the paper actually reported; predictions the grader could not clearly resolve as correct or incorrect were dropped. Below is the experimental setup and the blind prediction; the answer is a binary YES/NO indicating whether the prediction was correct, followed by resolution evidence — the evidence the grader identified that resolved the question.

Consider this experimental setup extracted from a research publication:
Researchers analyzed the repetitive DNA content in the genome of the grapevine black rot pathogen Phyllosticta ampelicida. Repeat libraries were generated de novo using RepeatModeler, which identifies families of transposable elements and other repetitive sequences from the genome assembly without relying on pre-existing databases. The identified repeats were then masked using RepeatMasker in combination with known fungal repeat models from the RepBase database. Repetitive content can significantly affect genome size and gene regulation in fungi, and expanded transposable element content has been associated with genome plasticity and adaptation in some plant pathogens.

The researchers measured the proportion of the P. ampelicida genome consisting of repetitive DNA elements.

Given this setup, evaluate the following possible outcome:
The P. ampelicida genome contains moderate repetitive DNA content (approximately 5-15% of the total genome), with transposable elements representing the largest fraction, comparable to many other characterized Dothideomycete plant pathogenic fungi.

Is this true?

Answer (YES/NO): NO